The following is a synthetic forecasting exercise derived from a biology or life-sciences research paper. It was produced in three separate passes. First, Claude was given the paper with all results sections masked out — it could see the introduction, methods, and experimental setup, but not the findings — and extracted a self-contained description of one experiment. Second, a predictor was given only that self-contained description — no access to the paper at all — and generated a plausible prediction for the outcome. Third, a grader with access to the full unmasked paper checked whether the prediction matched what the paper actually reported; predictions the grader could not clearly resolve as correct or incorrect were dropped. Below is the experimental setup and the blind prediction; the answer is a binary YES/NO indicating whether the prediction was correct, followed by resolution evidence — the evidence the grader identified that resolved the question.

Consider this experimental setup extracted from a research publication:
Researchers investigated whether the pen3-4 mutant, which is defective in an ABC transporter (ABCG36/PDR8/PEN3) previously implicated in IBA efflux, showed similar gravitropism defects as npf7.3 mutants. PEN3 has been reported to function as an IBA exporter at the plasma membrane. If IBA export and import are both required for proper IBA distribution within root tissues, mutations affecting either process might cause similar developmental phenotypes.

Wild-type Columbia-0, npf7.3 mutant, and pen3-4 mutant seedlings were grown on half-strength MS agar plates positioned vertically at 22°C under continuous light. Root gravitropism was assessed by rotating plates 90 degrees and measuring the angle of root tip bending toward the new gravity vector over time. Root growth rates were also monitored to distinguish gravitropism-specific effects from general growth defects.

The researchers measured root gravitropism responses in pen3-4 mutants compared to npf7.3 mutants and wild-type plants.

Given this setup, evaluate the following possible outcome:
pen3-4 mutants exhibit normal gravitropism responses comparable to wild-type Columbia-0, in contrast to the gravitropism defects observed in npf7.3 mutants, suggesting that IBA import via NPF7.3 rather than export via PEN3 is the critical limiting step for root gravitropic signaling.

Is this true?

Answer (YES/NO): YES